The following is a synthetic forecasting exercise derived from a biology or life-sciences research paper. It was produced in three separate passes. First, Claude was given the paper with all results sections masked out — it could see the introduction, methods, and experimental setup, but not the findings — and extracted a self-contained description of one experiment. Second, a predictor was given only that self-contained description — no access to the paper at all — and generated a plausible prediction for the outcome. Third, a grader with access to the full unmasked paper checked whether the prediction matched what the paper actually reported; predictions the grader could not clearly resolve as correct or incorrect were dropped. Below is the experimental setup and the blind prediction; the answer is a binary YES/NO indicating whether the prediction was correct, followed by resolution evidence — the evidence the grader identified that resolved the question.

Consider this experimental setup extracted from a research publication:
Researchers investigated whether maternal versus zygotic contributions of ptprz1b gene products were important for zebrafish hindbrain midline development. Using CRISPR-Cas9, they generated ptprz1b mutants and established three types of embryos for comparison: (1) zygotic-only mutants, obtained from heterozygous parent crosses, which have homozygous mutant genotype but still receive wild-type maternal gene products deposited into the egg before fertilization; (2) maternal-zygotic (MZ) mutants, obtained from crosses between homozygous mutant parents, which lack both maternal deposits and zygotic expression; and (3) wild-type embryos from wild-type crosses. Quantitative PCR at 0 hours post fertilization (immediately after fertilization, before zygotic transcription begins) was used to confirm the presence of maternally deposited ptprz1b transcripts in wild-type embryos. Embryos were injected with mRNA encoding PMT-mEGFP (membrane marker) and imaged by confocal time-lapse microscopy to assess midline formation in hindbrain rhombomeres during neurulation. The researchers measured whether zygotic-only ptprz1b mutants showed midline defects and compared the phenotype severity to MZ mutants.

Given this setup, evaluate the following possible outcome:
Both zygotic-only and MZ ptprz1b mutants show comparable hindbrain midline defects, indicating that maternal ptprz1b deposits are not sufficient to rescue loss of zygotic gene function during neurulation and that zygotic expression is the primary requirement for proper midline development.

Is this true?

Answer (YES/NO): NO